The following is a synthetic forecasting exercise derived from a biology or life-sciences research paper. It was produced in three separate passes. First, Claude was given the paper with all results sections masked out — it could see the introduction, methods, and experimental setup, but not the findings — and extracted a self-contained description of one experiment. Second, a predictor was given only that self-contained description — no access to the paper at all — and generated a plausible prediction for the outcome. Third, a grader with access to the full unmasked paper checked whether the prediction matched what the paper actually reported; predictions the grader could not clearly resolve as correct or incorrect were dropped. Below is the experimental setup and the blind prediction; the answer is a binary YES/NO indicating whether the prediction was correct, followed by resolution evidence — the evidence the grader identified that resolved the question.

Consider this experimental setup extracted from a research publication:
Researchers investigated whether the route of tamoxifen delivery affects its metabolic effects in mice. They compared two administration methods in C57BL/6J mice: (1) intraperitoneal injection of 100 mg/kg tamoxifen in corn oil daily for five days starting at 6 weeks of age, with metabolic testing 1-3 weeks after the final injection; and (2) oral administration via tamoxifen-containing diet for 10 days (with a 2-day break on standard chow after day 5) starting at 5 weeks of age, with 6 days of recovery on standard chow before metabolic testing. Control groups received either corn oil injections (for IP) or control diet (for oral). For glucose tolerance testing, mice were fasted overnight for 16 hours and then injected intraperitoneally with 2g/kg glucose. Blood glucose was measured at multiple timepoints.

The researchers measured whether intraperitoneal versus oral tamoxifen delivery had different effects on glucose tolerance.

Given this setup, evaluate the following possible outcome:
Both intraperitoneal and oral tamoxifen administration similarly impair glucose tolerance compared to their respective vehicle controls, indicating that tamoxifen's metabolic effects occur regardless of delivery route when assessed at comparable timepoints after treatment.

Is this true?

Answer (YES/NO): NO